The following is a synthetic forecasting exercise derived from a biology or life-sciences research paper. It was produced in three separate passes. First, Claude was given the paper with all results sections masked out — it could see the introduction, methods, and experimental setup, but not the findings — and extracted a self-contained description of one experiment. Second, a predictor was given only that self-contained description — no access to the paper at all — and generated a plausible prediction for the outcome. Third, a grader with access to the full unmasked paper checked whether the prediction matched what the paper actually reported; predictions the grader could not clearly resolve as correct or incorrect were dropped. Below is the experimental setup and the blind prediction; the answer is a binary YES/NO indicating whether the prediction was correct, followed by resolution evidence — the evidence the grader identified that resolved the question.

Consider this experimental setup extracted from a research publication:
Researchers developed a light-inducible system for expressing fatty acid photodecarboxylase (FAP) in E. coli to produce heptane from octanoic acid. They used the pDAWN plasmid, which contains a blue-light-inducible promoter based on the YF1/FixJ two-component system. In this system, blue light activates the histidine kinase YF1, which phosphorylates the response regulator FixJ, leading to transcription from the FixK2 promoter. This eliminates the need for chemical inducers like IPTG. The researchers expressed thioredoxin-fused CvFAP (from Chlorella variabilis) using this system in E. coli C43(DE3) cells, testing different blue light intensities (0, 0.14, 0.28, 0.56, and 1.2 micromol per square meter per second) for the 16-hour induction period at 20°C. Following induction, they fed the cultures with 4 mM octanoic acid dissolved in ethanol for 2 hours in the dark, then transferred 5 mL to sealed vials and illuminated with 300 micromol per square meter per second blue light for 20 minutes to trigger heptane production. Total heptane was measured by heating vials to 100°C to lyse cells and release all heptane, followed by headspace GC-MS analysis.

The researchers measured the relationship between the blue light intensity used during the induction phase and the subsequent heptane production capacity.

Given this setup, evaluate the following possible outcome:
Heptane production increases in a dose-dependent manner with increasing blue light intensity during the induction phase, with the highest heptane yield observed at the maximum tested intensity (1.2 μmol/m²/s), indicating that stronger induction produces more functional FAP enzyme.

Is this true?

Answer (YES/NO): NO